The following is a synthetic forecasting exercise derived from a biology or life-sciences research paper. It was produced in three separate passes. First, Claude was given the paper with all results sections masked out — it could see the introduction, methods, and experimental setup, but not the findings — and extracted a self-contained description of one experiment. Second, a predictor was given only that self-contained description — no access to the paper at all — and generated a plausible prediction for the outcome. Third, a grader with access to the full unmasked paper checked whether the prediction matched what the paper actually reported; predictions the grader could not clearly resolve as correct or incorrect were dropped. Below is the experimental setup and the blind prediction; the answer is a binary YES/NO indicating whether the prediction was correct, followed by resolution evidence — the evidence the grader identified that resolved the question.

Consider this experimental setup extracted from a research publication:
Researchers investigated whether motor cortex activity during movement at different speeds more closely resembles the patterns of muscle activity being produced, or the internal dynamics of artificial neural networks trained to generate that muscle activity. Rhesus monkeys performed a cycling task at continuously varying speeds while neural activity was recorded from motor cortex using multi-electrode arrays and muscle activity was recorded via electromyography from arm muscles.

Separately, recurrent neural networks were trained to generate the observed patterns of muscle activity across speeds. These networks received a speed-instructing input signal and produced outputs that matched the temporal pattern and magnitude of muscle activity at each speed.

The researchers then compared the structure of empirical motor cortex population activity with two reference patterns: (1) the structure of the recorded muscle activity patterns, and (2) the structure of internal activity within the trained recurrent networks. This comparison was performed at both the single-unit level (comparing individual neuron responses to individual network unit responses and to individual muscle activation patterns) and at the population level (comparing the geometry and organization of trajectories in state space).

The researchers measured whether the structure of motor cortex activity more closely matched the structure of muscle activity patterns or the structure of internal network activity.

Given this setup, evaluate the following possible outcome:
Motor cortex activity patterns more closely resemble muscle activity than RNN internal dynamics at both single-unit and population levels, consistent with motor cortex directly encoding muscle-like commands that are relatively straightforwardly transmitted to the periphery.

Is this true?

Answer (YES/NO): NO